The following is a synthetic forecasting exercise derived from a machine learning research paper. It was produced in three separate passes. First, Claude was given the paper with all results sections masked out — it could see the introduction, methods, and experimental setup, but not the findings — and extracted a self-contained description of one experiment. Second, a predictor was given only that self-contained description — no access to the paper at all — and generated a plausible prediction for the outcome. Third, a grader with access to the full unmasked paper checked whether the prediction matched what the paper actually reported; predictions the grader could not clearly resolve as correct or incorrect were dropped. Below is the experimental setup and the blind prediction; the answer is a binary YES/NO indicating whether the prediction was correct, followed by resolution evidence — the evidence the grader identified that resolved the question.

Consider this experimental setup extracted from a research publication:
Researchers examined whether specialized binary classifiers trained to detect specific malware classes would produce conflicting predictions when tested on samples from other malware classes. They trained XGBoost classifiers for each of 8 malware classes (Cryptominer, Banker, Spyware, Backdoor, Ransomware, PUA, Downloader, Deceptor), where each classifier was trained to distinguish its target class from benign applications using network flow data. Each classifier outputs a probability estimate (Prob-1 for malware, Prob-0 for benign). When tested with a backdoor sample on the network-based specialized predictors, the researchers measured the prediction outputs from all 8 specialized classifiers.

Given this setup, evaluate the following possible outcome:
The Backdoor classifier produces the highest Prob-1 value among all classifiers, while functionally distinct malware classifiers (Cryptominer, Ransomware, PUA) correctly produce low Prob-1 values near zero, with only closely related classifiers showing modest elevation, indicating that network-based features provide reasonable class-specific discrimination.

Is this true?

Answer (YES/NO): NO